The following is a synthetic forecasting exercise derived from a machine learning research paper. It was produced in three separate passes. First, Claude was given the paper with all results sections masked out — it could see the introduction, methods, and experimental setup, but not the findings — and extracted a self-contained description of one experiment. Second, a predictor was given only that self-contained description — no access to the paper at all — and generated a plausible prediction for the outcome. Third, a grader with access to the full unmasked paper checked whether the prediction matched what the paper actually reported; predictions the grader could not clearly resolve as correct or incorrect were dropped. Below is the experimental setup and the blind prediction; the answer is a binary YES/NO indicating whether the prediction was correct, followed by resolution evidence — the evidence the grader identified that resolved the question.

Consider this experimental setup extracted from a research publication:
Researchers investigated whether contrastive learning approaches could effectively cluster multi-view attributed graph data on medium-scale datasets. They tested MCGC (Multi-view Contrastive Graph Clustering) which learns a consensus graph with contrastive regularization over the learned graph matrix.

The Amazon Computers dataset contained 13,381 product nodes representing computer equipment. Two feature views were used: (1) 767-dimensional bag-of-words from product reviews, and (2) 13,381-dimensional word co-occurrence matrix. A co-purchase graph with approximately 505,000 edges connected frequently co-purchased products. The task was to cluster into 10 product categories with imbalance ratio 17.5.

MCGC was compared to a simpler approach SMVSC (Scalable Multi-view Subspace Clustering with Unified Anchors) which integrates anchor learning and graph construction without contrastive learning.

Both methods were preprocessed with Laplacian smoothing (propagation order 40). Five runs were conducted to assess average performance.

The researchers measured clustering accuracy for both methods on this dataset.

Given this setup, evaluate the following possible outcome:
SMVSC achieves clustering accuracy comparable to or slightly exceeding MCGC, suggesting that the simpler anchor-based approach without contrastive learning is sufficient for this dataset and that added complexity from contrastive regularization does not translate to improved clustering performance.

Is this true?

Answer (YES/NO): NO